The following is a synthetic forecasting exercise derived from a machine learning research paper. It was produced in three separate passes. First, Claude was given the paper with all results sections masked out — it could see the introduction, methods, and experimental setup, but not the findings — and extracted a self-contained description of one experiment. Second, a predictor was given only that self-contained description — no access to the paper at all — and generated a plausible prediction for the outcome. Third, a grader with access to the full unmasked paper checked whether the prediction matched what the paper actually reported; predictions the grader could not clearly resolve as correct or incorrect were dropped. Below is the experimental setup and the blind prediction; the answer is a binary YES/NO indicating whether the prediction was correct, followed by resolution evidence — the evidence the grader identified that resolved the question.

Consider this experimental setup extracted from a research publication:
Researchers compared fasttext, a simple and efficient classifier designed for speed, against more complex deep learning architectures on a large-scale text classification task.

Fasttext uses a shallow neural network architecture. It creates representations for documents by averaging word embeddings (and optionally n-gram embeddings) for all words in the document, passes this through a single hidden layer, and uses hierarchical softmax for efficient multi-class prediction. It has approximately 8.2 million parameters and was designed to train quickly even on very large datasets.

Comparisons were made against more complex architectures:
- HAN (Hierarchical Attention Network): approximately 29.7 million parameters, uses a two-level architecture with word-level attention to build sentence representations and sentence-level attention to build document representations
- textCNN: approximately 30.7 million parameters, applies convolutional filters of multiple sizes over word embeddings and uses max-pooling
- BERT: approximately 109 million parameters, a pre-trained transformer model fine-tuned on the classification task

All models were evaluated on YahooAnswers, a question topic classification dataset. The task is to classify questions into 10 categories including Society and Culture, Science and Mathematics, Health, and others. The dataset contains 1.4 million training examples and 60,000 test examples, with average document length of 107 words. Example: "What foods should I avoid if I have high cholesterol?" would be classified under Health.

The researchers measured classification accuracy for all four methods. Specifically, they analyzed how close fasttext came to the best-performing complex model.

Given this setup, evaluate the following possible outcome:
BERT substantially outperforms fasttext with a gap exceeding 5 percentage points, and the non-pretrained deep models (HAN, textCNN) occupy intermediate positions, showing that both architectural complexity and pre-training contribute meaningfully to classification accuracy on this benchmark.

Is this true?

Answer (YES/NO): YES